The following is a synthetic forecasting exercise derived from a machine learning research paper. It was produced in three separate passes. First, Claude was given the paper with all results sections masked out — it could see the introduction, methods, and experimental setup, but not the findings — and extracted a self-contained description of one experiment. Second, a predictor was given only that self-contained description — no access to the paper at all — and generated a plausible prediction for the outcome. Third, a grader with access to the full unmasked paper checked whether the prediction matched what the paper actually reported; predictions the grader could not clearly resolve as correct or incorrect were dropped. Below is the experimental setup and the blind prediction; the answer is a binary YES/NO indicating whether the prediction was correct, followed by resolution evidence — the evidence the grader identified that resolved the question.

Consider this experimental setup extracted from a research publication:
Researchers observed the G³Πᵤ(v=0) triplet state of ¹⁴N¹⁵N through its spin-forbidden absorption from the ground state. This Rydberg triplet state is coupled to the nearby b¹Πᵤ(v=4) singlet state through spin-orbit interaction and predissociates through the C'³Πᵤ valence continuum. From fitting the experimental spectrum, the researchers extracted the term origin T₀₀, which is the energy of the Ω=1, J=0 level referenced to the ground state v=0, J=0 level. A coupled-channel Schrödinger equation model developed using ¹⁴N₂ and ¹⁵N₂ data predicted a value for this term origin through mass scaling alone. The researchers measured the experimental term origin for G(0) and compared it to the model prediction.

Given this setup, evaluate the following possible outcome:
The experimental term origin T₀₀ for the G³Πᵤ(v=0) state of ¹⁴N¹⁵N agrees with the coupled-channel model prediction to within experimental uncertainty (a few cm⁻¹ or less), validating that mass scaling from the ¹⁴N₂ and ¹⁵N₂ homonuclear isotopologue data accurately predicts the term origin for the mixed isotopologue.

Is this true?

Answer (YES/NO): YES